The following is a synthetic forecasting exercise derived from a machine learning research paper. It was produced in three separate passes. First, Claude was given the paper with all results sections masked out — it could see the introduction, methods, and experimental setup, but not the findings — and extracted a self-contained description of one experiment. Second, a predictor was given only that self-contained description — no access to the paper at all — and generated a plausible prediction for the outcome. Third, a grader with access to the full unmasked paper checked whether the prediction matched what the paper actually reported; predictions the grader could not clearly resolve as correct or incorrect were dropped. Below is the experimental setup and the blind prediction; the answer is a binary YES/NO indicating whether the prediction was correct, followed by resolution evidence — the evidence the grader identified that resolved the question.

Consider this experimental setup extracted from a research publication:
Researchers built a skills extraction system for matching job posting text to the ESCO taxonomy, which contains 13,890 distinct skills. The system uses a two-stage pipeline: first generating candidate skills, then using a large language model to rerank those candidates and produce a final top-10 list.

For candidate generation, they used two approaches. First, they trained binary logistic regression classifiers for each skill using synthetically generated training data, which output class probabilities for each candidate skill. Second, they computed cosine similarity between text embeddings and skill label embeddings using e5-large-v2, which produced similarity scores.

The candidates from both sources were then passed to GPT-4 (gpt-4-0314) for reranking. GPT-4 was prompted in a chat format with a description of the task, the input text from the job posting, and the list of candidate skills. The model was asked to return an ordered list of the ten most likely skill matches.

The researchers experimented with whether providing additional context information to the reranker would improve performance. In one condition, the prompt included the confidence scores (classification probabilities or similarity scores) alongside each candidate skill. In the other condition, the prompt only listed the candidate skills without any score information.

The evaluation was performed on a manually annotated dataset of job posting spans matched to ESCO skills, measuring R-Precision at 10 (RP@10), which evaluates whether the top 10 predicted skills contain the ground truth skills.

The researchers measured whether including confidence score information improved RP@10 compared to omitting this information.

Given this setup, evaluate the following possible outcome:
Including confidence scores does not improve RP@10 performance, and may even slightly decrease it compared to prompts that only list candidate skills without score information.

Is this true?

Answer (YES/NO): YES